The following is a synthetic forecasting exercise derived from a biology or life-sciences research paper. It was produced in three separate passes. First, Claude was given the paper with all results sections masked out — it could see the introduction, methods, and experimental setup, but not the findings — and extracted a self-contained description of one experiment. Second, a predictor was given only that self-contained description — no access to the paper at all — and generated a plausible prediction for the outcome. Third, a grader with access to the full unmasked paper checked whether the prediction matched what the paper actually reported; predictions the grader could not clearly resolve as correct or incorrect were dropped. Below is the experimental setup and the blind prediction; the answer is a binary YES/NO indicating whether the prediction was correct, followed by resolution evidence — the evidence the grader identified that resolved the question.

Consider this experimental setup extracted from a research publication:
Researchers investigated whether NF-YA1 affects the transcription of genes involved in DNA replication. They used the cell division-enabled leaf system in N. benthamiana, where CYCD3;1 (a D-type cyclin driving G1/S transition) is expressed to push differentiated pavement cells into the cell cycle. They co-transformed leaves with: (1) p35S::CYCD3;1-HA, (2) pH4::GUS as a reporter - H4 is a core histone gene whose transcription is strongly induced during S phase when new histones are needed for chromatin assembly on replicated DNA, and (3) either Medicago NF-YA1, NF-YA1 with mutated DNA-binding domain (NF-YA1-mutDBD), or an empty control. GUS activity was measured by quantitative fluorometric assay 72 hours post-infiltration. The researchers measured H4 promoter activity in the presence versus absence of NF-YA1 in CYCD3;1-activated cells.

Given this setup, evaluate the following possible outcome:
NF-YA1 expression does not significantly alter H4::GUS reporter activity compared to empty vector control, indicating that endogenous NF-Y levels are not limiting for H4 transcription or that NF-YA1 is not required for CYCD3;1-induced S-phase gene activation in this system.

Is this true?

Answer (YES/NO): YES